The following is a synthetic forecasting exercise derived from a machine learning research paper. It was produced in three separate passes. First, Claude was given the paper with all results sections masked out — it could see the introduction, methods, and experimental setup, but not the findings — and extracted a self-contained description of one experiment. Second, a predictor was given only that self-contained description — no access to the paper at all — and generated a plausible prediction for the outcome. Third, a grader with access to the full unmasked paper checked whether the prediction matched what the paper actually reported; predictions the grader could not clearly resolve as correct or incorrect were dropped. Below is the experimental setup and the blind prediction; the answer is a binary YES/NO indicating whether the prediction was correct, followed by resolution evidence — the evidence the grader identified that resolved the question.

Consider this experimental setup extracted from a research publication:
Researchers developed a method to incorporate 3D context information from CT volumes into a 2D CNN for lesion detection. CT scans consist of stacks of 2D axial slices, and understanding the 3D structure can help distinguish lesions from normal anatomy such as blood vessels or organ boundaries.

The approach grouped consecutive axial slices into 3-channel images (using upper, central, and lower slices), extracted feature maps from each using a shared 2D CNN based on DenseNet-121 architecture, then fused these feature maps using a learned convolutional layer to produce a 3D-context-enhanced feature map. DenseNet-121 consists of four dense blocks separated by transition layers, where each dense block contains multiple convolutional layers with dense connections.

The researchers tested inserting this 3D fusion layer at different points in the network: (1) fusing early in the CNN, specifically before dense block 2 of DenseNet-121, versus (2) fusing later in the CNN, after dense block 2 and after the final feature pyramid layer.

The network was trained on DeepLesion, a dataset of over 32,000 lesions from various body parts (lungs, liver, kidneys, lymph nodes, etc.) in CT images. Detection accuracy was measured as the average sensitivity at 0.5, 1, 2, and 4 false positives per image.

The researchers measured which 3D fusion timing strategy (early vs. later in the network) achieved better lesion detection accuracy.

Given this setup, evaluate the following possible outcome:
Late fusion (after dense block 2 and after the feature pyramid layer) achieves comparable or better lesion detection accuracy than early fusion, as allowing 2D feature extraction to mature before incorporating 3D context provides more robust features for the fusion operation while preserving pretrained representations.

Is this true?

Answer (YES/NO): YES